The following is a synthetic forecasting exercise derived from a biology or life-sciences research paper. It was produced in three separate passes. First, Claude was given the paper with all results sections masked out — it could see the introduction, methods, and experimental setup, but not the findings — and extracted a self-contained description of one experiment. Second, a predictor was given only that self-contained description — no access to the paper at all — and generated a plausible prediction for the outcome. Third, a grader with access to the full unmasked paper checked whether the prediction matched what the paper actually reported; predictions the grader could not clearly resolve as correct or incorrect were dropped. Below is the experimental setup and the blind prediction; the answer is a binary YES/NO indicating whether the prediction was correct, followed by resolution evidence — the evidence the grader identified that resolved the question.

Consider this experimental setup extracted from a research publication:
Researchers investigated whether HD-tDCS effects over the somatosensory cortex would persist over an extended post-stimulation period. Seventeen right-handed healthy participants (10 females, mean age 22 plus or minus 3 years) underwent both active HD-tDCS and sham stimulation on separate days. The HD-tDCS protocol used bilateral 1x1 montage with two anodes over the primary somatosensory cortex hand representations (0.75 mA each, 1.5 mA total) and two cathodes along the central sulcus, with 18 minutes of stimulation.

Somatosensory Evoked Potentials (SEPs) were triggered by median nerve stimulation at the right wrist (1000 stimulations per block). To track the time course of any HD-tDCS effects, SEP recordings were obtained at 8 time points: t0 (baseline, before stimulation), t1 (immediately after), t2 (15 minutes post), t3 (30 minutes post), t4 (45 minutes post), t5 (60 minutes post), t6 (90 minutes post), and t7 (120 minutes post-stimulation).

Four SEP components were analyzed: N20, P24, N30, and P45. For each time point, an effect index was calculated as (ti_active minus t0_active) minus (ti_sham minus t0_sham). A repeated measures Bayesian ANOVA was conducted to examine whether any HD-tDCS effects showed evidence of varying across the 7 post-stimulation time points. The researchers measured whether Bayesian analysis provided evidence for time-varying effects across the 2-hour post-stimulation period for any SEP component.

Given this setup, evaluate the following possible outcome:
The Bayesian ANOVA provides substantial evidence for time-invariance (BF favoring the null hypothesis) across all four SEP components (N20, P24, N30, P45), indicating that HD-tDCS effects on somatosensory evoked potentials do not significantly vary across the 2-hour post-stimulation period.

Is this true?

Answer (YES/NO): YES